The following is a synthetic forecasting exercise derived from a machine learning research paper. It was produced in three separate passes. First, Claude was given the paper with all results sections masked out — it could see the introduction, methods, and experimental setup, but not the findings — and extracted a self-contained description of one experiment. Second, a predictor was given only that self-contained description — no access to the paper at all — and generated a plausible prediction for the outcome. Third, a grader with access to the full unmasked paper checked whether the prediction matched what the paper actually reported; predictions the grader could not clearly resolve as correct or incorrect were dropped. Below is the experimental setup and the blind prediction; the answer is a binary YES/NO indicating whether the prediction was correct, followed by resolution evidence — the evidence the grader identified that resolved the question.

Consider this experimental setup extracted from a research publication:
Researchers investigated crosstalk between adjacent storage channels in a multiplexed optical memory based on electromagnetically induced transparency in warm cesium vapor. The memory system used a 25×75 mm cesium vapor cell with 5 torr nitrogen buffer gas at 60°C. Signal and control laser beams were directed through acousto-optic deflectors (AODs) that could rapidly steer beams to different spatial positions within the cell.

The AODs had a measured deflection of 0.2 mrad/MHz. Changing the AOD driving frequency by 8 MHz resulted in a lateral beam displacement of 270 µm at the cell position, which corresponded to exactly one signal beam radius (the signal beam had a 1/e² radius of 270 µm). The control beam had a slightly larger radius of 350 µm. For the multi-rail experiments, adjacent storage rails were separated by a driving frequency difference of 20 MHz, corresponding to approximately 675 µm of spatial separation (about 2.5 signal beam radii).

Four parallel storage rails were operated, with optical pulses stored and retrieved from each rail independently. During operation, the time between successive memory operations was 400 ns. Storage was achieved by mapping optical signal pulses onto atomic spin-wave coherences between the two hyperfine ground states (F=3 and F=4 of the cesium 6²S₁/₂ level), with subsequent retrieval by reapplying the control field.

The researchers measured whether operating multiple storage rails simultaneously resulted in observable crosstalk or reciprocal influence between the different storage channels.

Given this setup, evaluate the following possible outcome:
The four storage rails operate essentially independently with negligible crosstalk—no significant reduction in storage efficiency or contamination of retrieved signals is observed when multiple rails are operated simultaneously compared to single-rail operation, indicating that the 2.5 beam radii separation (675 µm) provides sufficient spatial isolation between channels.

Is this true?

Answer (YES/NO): YES